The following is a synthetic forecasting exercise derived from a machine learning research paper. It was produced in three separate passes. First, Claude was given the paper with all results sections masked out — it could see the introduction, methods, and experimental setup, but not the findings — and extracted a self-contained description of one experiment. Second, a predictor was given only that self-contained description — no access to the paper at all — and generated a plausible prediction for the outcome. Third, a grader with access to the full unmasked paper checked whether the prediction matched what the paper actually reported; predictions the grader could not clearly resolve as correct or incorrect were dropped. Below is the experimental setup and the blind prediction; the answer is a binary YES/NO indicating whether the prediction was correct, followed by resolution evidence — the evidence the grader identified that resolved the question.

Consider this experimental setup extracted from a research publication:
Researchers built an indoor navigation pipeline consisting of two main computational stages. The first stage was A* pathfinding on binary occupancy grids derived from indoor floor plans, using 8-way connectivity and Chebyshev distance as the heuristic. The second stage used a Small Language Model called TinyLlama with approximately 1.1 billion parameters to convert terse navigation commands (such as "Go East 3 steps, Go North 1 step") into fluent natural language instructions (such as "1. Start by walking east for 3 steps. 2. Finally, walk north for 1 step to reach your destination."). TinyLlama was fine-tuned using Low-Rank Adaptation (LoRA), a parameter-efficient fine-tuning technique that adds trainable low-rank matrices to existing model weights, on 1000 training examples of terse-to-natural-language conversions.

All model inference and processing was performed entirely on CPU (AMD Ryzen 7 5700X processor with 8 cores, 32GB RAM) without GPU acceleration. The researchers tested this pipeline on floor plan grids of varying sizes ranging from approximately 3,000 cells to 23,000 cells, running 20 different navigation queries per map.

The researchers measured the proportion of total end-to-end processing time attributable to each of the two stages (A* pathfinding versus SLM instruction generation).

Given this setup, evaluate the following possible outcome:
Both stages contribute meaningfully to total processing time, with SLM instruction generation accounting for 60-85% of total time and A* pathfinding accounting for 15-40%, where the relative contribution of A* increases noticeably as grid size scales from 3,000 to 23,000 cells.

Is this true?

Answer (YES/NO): NO